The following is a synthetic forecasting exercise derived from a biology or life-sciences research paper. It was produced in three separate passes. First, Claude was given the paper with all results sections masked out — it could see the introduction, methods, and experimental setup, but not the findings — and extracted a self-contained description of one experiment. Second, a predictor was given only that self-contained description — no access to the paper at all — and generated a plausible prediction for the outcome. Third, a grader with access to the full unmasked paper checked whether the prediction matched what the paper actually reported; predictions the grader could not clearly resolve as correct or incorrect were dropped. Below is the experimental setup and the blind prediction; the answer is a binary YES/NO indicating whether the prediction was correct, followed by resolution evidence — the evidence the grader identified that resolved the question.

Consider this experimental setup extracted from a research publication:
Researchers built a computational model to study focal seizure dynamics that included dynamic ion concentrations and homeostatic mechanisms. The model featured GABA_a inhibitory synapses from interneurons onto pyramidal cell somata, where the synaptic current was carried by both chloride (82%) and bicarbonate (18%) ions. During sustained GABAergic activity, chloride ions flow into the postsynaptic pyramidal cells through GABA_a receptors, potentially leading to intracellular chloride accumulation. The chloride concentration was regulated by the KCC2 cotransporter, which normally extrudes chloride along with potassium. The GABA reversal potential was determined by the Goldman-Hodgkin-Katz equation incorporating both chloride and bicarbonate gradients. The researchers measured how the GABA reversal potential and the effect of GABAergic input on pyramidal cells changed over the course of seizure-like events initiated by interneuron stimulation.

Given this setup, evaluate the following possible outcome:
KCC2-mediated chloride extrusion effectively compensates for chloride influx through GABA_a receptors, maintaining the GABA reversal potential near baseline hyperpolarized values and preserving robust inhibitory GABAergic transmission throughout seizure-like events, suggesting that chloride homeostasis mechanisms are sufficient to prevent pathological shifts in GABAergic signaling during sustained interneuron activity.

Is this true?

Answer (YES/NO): NO